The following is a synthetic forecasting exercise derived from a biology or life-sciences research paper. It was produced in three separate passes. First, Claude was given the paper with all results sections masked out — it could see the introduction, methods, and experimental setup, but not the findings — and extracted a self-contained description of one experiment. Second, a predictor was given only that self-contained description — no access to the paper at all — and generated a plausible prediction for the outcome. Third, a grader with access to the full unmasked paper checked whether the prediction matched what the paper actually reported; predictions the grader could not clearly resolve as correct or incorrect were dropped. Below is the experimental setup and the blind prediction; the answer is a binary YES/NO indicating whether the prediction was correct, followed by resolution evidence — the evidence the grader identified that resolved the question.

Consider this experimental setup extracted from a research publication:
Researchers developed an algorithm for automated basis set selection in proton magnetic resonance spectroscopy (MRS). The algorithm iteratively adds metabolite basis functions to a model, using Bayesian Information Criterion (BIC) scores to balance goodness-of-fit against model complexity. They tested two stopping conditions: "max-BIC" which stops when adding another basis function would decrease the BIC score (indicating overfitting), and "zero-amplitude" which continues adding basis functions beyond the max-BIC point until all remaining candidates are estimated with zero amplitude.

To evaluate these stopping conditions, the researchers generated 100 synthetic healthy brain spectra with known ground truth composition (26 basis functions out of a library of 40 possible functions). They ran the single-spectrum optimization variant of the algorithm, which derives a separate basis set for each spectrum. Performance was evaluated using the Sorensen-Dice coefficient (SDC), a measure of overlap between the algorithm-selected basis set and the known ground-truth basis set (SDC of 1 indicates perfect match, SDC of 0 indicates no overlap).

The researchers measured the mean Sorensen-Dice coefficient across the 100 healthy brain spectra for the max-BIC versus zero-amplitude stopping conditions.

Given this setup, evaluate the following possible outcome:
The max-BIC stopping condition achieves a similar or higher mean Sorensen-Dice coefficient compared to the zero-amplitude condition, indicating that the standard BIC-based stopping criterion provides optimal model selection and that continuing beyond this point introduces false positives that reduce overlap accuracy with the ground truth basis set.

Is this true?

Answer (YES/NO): NO